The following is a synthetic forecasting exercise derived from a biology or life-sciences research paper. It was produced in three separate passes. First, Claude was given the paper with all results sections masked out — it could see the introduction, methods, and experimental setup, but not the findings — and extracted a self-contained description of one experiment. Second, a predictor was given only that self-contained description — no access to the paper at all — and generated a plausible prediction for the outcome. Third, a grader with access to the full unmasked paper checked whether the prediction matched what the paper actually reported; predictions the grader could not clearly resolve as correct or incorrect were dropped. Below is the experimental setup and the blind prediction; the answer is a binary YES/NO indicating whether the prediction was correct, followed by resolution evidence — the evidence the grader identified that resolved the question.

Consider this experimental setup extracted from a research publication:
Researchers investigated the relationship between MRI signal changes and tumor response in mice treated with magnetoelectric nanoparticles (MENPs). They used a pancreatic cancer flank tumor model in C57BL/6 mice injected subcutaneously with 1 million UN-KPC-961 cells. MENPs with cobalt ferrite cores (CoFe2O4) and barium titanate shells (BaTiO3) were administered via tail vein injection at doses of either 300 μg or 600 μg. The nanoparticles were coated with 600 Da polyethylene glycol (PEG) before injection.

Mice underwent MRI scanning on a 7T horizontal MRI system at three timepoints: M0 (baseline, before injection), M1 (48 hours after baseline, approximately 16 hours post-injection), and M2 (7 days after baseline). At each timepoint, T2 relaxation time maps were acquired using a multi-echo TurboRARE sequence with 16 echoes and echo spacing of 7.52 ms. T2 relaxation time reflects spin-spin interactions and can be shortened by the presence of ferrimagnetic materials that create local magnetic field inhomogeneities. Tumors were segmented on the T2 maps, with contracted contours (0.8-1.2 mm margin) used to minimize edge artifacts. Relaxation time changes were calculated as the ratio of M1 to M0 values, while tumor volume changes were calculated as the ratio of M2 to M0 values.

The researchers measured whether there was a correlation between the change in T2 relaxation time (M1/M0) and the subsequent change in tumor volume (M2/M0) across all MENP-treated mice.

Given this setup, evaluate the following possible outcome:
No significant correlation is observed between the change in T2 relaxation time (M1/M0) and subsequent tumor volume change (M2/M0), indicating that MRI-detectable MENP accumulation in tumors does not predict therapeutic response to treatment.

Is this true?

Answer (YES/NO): NO